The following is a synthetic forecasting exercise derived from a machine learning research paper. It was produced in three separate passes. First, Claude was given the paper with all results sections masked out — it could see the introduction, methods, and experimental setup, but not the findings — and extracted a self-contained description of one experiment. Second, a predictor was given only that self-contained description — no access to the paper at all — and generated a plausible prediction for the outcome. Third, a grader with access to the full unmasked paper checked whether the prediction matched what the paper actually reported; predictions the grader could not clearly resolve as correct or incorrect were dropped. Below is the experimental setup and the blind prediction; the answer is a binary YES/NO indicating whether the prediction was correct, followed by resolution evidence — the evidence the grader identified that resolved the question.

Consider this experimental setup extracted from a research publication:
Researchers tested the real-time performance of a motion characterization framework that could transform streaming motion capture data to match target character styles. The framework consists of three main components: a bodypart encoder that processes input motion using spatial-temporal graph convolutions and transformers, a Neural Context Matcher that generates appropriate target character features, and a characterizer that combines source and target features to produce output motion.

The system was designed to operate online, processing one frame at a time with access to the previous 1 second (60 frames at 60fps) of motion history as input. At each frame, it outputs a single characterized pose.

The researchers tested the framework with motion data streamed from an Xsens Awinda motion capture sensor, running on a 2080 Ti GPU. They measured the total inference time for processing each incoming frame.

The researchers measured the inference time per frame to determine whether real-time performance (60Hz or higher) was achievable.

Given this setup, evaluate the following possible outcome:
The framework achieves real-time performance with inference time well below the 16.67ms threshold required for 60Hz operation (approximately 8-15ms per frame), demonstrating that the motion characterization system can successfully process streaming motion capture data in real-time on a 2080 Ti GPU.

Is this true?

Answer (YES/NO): NO